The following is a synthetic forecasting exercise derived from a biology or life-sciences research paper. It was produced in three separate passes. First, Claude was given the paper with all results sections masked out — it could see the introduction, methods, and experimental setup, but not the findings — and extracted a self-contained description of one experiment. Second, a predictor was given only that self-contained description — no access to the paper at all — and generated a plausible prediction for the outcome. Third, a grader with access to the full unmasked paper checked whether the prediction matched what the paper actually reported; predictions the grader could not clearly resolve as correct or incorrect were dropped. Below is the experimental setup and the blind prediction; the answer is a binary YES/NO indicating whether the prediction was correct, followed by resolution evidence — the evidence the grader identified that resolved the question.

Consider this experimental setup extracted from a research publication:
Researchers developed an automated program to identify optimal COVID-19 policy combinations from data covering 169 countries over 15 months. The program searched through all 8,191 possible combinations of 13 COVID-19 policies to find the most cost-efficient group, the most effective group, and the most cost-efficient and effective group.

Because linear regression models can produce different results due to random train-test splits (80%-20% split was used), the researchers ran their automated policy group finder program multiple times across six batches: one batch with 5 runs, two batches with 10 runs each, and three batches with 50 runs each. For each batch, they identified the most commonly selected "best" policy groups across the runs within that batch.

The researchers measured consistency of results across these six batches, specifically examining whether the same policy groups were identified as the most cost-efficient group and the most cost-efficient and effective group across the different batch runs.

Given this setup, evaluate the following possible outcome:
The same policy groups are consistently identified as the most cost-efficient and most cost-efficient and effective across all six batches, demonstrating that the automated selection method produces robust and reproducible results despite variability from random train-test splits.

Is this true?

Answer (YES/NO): NO